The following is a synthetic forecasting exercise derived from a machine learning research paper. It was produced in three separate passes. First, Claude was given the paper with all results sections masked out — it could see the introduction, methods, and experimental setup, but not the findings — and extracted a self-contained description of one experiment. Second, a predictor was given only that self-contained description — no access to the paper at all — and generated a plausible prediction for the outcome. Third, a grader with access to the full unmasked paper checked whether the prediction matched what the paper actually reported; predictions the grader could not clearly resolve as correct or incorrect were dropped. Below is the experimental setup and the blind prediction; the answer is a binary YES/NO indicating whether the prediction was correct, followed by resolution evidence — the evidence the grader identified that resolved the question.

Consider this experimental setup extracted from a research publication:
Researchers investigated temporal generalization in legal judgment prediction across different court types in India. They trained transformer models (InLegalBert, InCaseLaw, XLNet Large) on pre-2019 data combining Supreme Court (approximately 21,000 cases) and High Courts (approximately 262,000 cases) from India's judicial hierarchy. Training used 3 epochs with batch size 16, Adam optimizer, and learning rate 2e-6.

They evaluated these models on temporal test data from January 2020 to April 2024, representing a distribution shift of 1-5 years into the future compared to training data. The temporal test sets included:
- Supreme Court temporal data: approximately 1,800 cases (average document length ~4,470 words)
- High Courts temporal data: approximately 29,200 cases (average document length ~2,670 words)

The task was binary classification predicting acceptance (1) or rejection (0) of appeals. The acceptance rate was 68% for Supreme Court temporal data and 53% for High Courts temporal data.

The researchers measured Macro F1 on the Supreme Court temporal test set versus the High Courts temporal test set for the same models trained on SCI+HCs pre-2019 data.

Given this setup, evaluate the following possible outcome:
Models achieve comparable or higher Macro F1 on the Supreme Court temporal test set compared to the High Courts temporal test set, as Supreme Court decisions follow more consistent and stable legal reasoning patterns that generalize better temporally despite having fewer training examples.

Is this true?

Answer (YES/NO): NO